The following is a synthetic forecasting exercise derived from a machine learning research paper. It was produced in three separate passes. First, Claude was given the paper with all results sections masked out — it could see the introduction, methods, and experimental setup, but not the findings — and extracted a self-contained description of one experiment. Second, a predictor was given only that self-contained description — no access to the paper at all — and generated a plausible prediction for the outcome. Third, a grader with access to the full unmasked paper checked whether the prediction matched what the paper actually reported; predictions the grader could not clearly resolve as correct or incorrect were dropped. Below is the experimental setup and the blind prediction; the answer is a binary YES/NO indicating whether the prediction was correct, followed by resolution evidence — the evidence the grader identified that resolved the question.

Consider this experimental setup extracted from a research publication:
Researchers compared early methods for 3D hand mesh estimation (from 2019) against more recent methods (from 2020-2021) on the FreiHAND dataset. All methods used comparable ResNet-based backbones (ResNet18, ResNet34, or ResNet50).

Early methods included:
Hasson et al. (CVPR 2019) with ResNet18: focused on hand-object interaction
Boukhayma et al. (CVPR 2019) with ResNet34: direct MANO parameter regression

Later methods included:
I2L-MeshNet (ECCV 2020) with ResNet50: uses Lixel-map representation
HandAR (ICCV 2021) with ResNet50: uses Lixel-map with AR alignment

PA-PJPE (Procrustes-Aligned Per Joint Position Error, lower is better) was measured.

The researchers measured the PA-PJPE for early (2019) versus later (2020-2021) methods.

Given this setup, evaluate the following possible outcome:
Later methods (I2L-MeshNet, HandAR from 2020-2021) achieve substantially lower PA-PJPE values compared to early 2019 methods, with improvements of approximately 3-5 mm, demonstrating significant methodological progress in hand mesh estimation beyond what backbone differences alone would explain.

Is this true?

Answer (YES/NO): NO